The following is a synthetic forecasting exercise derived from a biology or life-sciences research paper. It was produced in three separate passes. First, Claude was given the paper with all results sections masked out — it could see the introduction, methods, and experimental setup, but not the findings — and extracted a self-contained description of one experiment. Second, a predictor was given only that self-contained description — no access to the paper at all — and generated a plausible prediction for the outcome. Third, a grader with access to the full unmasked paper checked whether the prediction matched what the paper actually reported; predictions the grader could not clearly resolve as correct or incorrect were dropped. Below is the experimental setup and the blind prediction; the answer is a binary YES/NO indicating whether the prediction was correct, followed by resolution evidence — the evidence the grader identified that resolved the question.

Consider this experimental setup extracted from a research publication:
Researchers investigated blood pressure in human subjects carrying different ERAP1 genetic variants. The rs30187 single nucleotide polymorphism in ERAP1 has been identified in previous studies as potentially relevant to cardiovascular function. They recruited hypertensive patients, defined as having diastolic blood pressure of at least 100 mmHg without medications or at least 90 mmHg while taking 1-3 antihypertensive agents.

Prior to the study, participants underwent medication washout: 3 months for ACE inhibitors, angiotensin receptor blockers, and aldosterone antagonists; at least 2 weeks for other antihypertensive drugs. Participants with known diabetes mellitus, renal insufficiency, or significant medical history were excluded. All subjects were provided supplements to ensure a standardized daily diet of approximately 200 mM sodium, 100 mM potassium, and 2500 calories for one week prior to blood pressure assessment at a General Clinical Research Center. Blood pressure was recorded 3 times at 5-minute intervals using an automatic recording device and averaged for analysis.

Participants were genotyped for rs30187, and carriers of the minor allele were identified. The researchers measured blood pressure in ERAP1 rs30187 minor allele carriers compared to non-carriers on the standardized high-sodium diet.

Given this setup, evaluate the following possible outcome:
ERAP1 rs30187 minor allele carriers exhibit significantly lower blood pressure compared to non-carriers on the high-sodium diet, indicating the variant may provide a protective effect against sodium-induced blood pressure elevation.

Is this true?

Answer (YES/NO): NO